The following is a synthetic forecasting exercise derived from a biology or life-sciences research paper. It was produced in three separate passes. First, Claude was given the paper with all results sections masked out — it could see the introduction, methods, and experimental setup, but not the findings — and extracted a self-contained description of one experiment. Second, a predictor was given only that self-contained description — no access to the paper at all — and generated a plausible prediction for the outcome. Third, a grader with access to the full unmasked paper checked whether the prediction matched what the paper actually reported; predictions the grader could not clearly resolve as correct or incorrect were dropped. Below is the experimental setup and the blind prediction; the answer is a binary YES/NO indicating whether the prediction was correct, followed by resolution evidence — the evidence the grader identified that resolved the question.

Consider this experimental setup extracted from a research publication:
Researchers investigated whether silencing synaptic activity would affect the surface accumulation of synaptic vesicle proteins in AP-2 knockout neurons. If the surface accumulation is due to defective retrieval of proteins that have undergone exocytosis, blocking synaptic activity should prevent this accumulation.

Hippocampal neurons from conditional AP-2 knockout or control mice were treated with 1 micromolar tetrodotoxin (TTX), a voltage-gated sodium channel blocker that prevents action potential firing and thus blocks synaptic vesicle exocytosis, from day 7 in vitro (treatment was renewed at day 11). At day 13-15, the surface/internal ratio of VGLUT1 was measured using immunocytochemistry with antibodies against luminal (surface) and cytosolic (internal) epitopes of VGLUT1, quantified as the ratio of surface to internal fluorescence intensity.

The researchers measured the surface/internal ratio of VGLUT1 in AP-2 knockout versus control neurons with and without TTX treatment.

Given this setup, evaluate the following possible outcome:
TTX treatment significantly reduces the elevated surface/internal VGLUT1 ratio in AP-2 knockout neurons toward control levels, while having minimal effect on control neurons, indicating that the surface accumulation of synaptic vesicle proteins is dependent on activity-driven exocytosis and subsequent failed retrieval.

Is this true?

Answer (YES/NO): YES